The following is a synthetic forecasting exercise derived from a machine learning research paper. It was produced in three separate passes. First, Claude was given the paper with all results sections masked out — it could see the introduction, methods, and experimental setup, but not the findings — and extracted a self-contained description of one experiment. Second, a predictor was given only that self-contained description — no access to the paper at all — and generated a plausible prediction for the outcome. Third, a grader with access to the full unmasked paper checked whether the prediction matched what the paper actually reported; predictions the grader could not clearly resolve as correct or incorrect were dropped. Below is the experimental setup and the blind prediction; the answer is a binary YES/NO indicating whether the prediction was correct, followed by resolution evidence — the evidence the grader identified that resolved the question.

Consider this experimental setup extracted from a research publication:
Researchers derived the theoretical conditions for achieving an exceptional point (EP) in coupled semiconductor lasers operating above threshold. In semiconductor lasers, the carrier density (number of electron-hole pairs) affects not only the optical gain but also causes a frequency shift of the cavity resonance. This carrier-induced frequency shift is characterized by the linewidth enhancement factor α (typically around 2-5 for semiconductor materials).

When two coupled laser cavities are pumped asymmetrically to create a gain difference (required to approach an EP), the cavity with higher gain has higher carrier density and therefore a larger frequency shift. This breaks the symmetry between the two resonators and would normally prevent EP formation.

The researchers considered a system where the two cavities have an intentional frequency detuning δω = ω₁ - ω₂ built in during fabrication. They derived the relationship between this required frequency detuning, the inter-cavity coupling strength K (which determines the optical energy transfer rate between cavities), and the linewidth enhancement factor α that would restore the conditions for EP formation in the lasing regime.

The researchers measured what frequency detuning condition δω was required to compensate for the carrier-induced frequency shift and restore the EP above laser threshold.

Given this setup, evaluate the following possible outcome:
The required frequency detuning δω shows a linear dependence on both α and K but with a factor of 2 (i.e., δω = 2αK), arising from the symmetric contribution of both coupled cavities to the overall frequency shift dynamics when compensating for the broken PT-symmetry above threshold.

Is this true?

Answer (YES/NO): YES